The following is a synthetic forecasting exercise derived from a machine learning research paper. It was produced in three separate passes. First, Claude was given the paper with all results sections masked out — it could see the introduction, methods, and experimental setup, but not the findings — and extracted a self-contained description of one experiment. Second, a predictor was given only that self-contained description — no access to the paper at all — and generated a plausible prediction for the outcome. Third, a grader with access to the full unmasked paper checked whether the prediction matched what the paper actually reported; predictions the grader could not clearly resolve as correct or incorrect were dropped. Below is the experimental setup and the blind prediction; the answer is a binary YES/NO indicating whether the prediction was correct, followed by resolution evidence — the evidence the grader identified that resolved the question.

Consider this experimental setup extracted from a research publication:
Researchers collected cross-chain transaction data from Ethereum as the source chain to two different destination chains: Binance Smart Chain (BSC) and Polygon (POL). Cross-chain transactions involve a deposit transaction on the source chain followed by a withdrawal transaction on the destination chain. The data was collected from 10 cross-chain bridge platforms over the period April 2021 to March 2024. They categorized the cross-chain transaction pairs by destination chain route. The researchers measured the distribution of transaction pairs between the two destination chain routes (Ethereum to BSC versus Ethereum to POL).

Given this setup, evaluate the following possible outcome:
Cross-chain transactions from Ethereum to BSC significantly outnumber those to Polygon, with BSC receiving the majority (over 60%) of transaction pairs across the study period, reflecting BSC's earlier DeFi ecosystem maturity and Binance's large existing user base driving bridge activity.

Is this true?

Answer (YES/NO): YES